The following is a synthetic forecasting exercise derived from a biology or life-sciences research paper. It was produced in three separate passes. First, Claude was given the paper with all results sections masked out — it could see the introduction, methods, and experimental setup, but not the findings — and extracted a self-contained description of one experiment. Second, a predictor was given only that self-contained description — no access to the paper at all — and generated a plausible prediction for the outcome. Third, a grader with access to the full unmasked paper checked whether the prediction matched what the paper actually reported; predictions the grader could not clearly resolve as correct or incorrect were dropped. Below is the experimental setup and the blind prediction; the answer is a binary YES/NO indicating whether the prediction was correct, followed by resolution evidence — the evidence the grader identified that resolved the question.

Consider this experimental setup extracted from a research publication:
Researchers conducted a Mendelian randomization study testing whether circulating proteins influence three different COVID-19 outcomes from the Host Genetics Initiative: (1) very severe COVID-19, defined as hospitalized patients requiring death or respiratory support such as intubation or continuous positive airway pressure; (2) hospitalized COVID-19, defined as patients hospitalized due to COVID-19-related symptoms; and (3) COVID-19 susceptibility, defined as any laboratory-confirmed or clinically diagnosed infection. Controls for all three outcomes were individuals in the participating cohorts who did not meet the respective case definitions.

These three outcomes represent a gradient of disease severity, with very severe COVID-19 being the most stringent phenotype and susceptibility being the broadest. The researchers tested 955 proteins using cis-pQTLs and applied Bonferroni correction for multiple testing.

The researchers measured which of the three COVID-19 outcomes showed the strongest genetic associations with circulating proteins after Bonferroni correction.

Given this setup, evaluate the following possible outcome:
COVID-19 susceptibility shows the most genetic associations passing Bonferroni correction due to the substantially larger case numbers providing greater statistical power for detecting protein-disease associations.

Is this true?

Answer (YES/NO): NO